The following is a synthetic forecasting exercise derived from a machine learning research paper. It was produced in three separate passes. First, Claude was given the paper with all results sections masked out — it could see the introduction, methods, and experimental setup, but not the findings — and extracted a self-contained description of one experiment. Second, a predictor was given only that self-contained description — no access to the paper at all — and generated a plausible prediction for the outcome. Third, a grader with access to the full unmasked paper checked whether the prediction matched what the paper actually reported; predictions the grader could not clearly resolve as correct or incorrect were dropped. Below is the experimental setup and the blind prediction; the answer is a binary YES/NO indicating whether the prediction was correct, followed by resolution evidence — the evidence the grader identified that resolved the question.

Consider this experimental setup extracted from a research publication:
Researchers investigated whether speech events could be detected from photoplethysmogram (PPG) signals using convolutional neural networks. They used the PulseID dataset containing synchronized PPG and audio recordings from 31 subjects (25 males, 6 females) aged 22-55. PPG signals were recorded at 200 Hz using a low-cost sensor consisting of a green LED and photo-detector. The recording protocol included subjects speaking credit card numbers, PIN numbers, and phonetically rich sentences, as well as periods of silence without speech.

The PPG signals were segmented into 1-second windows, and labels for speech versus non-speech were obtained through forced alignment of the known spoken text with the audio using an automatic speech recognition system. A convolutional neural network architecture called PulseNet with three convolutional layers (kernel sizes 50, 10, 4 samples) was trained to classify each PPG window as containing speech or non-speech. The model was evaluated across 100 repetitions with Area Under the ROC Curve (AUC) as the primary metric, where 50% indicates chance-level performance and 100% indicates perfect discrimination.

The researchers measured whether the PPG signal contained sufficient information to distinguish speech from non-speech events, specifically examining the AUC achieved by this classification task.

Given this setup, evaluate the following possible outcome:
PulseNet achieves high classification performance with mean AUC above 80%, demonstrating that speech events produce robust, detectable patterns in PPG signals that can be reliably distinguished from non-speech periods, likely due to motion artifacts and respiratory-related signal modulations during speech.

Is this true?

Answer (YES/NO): NO